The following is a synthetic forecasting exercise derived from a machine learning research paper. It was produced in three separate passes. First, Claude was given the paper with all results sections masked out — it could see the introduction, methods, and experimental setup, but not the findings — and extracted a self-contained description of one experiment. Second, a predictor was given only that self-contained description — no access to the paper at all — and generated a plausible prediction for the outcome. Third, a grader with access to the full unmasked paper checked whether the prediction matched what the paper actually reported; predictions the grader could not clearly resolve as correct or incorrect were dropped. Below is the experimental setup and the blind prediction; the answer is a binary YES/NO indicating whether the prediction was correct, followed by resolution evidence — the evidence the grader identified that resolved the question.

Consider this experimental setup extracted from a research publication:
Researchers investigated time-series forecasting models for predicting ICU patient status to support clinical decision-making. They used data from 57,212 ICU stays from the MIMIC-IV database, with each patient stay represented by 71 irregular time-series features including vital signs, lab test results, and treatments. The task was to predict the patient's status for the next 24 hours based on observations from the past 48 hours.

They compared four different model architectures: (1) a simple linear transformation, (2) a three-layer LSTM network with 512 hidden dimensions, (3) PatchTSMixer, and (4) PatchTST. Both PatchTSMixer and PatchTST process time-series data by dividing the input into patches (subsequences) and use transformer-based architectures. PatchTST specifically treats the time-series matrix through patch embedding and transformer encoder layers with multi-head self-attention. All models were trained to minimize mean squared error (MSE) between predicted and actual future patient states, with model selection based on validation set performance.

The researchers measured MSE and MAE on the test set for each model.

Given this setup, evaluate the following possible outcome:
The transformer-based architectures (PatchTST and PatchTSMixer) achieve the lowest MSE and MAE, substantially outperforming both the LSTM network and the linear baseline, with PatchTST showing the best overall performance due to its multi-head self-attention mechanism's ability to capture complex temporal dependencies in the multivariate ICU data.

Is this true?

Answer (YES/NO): YES